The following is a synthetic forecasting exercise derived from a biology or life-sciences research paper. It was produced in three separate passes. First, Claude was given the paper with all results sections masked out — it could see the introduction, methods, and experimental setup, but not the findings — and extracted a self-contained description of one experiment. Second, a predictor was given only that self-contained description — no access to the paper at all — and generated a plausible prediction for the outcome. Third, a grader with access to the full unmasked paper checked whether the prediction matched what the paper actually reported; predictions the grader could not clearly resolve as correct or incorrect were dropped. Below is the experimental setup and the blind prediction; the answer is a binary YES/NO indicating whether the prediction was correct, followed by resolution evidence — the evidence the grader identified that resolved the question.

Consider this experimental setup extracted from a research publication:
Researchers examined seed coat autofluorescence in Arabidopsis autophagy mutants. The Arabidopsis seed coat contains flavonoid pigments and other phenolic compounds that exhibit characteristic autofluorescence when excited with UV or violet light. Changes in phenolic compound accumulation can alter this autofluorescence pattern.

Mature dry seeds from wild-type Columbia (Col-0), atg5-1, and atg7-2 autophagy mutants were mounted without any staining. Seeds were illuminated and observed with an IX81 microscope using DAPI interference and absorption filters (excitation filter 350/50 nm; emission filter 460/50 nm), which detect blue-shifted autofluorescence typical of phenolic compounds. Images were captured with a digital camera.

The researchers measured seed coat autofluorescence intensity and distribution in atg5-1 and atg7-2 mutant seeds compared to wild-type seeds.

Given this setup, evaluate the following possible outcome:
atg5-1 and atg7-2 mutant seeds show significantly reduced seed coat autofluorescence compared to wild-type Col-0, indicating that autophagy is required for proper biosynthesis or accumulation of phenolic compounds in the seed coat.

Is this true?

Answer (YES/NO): NO